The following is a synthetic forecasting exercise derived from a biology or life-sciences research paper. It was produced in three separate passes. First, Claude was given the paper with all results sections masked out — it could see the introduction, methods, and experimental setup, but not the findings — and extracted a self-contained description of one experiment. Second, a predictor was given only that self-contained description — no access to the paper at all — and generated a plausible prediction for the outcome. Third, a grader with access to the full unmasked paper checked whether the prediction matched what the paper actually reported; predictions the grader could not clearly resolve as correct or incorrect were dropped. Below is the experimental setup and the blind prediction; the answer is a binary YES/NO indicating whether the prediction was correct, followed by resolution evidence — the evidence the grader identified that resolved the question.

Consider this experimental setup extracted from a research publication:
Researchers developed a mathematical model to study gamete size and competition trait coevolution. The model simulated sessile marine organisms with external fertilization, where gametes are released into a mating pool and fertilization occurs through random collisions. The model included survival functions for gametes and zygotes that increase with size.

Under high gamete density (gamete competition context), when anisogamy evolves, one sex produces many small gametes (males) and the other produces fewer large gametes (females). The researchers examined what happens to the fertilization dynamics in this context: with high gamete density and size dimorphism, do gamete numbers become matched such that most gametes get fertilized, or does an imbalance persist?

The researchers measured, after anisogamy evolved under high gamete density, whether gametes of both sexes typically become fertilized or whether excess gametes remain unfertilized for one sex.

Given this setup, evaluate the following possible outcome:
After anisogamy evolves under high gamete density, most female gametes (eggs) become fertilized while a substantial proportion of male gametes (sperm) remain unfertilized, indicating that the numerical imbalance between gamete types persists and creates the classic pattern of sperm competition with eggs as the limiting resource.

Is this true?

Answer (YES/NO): YES